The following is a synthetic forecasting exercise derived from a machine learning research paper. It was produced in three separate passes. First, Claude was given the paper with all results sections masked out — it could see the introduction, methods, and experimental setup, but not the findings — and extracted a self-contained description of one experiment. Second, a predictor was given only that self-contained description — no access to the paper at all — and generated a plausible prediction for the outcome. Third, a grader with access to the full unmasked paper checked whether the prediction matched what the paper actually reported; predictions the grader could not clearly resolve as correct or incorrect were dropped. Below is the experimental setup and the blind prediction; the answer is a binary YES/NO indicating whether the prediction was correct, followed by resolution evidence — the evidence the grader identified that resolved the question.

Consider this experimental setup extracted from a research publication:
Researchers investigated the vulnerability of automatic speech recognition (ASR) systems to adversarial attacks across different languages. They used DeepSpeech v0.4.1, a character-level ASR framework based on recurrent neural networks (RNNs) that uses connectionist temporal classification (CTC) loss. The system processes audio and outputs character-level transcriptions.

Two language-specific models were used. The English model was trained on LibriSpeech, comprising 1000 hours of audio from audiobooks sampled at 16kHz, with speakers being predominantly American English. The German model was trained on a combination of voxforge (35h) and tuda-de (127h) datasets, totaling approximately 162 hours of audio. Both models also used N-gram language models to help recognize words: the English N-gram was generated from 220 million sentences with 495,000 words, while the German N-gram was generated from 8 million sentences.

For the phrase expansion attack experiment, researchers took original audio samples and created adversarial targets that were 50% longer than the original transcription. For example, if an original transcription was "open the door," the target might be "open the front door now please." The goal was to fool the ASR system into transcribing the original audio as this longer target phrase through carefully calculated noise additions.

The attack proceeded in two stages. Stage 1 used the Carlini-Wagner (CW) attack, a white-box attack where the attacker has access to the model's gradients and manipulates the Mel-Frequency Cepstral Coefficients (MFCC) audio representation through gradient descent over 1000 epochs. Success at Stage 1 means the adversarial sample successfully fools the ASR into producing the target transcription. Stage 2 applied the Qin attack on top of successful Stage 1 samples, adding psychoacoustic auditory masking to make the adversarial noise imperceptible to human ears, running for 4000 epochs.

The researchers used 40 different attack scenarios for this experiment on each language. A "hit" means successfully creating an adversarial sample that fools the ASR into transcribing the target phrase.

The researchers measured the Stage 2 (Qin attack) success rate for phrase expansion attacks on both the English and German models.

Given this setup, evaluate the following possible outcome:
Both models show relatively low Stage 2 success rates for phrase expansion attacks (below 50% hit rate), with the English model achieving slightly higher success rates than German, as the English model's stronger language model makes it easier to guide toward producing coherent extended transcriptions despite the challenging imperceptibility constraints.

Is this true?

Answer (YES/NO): NO